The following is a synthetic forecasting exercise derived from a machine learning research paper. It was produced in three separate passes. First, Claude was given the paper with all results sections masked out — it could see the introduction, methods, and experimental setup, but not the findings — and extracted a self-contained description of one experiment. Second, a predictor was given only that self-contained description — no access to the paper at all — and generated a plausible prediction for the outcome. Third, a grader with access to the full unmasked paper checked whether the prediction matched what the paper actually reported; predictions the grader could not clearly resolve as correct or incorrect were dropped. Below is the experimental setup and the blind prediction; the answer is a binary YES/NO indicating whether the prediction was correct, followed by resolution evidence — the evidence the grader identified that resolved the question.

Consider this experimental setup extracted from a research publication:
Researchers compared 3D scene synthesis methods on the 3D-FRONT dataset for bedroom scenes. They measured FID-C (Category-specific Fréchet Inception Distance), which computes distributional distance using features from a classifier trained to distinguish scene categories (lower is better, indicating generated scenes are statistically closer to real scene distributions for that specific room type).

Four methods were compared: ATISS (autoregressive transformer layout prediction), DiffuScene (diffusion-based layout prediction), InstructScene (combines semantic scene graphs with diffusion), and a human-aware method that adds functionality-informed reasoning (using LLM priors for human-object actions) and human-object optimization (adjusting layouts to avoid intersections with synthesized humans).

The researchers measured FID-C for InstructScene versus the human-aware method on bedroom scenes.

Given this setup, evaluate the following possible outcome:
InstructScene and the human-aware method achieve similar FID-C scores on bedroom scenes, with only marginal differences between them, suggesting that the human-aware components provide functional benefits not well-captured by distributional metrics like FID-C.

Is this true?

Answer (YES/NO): YES